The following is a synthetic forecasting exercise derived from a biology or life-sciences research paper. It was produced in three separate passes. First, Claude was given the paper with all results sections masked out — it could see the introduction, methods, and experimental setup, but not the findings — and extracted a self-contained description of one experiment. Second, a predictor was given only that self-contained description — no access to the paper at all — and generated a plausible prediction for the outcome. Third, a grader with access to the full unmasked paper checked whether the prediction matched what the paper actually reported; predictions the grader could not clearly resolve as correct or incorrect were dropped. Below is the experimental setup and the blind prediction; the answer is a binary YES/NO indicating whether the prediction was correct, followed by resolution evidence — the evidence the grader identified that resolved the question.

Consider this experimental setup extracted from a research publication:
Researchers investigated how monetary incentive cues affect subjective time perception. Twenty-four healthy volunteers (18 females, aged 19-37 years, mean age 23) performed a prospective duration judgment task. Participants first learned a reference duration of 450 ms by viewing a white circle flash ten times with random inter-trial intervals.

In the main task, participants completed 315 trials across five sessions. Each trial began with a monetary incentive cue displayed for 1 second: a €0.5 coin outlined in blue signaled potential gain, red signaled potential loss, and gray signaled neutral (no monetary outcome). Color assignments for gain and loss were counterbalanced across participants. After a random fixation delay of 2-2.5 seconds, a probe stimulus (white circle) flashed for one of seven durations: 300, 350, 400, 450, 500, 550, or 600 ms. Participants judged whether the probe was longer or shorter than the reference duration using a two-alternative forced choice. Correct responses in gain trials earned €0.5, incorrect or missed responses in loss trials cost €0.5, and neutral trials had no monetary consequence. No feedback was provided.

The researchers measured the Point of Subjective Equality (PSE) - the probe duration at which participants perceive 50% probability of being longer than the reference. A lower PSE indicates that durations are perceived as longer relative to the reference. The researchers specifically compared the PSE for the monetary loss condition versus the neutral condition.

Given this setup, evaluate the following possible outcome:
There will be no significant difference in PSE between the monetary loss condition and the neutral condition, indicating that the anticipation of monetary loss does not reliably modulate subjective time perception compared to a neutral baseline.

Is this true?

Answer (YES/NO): YES